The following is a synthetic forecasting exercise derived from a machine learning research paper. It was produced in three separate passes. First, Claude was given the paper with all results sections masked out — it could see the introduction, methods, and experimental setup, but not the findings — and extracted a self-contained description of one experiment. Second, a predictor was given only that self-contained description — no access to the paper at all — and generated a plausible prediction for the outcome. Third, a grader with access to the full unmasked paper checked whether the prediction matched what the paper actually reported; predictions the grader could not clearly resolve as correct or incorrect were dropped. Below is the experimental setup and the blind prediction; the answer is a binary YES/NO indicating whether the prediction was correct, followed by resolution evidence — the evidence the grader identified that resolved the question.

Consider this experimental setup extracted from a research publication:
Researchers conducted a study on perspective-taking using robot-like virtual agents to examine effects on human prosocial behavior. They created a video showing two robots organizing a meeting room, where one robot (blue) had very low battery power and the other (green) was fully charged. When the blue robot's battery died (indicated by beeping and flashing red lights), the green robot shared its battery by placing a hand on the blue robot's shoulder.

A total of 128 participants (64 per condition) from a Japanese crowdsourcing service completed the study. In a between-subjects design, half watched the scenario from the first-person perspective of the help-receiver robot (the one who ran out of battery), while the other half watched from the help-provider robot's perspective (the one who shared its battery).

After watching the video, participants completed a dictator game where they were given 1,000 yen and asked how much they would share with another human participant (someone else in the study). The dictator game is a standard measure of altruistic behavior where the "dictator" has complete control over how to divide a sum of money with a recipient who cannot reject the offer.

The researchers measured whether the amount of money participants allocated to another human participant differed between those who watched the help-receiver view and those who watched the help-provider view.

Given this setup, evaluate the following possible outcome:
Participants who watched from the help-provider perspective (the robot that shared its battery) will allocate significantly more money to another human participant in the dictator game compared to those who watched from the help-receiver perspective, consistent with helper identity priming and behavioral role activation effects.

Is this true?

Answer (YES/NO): NO